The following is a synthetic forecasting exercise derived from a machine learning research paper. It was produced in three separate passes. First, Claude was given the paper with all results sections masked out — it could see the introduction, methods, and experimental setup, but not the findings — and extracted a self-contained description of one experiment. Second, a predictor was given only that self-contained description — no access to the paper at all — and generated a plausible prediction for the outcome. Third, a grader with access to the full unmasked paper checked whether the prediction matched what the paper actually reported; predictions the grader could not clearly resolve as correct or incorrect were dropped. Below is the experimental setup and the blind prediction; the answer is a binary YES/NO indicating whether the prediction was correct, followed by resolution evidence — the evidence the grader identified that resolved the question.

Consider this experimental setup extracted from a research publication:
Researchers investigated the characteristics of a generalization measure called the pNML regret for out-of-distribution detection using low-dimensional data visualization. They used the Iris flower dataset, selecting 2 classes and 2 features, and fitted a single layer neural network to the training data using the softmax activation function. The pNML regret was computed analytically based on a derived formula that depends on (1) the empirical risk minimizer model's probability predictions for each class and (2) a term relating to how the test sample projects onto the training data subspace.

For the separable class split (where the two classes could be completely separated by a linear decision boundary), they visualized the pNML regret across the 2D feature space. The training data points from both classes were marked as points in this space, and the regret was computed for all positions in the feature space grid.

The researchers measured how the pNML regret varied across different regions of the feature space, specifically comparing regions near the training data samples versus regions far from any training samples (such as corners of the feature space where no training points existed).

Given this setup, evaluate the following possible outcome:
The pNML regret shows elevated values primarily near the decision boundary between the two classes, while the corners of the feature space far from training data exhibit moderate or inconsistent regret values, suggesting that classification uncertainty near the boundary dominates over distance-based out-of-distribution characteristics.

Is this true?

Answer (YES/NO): NO